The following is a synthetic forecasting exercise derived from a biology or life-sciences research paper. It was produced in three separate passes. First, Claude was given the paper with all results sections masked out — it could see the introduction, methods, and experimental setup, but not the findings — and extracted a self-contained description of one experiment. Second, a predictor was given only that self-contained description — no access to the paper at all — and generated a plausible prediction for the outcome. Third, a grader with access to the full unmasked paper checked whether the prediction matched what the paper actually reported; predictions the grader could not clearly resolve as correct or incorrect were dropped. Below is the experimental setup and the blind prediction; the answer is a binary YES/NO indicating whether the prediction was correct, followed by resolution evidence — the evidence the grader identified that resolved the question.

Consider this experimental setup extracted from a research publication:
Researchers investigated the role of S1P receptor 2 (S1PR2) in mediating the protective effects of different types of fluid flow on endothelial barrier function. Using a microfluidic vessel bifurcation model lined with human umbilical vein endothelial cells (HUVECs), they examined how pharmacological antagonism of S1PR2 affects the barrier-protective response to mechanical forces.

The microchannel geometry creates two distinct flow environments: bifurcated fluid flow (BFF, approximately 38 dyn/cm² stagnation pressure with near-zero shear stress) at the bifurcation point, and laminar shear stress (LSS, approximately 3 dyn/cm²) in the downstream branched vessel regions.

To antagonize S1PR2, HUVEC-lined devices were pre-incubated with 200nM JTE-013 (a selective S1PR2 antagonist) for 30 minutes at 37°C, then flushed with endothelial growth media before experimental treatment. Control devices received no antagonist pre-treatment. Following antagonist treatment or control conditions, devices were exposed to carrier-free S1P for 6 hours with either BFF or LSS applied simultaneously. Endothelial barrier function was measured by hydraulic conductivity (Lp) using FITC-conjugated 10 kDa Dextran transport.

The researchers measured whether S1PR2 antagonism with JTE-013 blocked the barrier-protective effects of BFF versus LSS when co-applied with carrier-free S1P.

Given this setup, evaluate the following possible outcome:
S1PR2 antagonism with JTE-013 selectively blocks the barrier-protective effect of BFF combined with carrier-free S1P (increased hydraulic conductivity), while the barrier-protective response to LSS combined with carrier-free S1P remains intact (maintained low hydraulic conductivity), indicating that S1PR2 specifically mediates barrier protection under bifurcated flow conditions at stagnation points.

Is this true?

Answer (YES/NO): NO